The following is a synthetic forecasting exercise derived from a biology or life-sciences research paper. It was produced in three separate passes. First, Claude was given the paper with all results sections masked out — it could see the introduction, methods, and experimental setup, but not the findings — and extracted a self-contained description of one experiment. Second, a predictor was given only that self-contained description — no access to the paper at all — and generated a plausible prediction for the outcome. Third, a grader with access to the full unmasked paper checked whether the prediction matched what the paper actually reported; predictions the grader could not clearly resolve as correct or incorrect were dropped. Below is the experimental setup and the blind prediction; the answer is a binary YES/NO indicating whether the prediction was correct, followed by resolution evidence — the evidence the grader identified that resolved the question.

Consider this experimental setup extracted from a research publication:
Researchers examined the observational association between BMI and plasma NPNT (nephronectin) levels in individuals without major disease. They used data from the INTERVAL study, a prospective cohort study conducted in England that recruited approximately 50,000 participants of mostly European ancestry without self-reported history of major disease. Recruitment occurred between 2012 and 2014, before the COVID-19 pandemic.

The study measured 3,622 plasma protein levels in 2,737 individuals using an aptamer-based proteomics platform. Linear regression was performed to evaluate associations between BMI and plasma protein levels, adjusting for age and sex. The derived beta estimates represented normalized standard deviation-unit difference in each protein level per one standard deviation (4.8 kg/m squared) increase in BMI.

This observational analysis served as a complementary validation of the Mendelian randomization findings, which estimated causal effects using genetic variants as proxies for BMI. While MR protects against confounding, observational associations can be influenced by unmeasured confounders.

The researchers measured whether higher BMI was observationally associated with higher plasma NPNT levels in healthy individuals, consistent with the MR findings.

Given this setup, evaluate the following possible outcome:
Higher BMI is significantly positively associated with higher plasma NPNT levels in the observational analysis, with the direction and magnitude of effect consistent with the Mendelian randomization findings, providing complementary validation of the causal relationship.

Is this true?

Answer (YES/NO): YES